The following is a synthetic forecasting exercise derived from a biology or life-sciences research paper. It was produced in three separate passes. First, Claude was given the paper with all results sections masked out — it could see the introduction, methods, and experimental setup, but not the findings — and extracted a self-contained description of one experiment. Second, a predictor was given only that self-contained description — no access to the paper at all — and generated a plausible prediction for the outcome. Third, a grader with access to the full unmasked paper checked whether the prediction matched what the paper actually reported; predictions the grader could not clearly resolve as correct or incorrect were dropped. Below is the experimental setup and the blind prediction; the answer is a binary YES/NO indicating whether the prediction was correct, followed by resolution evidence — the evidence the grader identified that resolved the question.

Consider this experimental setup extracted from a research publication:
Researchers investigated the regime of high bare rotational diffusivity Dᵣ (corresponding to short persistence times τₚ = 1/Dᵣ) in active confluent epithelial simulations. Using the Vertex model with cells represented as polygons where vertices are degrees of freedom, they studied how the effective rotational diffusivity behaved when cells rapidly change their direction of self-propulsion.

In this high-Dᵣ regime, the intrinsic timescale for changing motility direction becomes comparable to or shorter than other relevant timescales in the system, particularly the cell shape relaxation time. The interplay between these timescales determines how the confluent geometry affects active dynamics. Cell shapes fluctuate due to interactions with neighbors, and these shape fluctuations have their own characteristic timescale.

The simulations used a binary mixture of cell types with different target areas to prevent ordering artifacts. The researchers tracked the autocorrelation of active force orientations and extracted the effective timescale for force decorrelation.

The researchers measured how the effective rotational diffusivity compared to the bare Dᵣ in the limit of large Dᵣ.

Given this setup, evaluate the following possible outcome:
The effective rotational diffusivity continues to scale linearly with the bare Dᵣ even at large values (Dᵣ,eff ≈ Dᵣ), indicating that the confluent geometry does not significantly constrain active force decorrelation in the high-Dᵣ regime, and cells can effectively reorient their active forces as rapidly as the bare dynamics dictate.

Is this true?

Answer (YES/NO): NO